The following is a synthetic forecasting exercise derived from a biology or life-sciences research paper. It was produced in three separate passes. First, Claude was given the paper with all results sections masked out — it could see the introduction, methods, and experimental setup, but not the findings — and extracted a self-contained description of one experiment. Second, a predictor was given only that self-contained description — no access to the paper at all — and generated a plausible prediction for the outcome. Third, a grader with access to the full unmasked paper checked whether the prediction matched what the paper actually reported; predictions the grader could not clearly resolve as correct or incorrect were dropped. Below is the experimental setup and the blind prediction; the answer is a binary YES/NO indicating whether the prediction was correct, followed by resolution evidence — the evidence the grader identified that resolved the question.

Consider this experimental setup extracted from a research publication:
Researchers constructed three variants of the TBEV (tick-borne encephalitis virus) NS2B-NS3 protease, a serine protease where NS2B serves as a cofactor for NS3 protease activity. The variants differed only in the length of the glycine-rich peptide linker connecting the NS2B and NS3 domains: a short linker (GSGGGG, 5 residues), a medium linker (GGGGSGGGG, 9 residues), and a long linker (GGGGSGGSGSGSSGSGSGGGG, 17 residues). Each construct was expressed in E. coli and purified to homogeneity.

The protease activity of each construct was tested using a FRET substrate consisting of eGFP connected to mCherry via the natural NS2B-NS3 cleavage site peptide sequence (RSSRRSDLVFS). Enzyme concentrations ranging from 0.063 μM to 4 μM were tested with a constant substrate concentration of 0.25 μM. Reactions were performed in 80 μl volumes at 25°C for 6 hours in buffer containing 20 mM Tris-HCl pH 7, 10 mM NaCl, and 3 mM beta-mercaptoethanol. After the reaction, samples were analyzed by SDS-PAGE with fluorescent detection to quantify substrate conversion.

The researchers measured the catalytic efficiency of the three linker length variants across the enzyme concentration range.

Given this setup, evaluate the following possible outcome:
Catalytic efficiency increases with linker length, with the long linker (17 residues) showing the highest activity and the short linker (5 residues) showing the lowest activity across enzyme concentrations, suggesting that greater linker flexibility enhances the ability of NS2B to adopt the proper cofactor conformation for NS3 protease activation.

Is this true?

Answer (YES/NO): NO